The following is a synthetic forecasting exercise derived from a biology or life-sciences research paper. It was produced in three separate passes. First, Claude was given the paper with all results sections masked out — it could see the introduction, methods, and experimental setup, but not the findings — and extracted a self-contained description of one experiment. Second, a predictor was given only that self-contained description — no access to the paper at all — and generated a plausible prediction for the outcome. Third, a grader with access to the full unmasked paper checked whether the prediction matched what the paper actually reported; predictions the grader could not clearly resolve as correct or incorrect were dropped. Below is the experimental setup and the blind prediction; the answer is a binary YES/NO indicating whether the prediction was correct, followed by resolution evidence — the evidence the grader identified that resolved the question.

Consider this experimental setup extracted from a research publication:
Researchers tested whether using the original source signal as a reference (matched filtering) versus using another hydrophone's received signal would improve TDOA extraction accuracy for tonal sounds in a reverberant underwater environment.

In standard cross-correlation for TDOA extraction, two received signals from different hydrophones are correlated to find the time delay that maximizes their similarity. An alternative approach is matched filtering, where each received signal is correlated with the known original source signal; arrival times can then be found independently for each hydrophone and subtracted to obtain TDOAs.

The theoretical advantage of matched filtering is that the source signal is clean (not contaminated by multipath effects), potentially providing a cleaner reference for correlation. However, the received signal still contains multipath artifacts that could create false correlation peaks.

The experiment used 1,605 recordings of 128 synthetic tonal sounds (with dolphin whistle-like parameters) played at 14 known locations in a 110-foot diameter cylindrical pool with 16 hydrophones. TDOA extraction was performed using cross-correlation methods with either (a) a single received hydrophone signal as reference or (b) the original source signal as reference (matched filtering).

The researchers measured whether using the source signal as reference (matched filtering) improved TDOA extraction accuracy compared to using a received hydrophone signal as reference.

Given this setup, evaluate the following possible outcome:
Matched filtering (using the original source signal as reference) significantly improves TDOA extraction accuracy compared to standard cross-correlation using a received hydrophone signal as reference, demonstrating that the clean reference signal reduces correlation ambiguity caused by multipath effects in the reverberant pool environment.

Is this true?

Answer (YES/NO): NO